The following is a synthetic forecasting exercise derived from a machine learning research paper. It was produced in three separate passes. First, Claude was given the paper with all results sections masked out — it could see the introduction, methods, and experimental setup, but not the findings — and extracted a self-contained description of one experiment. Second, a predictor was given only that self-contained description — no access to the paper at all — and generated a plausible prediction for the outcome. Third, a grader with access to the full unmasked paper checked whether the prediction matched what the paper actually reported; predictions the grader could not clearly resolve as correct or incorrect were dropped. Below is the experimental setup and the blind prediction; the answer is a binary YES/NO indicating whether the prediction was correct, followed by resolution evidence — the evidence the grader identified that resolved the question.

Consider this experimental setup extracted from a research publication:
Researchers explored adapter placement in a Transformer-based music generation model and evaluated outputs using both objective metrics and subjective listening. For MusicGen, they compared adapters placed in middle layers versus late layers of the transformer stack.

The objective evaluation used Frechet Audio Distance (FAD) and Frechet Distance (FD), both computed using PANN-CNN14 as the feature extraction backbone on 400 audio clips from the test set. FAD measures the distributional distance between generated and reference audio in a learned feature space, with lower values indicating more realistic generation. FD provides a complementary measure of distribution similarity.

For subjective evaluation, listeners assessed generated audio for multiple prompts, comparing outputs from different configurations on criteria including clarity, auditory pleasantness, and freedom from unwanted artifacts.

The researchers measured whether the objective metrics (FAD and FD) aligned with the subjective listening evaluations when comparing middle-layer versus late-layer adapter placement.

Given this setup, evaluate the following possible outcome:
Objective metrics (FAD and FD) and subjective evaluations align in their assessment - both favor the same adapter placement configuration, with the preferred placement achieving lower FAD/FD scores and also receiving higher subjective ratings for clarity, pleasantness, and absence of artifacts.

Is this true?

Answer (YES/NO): YES